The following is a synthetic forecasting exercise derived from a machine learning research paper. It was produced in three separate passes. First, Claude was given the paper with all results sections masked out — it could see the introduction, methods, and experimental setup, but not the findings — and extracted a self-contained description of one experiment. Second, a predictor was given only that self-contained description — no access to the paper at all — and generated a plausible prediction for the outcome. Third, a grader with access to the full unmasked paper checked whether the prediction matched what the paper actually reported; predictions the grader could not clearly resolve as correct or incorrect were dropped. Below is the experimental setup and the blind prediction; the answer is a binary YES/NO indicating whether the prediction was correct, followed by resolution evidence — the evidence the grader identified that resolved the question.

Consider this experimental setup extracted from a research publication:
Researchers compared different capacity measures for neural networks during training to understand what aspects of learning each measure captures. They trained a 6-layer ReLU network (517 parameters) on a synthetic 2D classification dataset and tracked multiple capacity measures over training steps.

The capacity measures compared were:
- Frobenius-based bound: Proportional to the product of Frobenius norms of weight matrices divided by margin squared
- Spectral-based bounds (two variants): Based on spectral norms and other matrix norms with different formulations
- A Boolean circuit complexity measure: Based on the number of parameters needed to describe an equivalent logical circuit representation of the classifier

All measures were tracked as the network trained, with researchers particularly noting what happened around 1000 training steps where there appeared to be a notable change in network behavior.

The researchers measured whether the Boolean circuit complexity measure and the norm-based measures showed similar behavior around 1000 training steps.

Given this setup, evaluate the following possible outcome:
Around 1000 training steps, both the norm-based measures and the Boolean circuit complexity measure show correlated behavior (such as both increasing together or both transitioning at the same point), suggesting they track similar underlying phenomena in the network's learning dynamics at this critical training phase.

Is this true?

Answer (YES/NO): NO